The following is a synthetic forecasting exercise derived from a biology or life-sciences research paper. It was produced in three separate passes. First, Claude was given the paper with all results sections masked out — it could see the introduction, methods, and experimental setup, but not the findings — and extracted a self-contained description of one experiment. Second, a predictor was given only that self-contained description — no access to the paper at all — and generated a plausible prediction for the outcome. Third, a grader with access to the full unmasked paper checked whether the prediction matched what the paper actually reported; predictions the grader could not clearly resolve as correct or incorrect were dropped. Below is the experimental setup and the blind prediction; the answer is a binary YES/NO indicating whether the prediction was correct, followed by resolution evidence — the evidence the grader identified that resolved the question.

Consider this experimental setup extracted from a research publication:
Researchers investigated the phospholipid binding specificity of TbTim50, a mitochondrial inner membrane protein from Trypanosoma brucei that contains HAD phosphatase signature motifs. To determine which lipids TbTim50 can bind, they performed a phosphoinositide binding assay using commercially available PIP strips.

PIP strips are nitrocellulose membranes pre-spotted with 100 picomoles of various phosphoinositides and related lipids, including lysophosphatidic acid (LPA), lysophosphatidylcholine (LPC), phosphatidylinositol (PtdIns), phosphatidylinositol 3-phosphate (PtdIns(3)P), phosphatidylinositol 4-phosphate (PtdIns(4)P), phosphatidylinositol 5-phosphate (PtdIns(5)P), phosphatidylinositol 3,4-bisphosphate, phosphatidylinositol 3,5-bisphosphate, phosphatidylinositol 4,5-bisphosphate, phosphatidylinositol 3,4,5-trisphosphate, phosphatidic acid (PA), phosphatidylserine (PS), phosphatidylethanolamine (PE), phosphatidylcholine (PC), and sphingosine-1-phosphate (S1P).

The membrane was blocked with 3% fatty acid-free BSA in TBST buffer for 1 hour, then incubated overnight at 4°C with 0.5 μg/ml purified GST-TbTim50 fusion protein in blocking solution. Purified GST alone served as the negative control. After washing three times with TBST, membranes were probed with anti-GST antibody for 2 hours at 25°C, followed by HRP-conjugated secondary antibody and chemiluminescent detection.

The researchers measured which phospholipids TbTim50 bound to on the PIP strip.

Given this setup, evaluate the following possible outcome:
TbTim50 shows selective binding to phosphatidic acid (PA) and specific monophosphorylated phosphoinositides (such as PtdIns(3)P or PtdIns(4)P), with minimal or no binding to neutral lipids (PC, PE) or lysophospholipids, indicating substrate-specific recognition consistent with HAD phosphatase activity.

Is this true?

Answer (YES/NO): YES